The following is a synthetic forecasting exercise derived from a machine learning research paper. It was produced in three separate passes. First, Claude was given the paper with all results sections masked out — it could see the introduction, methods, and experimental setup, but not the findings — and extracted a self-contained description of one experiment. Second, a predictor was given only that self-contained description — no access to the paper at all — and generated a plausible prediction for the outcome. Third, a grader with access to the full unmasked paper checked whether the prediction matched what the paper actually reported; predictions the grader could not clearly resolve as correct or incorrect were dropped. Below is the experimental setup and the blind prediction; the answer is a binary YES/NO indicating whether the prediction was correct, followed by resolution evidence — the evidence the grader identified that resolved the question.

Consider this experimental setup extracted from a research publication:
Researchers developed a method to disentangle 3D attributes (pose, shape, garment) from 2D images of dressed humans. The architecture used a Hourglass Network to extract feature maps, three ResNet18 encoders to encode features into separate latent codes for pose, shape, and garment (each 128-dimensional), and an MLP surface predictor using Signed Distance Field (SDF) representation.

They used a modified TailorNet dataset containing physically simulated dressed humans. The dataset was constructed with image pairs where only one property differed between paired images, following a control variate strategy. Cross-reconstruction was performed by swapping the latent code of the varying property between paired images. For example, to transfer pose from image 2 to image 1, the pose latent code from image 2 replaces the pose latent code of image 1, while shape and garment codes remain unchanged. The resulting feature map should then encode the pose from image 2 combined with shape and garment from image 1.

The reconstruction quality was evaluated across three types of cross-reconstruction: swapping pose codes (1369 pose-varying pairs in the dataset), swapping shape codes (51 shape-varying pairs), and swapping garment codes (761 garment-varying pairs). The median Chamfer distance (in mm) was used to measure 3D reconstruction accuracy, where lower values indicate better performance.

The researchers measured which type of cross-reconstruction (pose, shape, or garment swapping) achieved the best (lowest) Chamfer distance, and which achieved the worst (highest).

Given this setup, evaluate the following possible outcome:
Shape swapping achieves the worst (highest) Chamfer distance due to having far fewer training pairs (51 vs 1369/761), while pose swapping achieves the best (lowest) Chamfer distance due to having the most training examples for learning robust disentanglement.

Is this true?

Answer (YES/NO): YES